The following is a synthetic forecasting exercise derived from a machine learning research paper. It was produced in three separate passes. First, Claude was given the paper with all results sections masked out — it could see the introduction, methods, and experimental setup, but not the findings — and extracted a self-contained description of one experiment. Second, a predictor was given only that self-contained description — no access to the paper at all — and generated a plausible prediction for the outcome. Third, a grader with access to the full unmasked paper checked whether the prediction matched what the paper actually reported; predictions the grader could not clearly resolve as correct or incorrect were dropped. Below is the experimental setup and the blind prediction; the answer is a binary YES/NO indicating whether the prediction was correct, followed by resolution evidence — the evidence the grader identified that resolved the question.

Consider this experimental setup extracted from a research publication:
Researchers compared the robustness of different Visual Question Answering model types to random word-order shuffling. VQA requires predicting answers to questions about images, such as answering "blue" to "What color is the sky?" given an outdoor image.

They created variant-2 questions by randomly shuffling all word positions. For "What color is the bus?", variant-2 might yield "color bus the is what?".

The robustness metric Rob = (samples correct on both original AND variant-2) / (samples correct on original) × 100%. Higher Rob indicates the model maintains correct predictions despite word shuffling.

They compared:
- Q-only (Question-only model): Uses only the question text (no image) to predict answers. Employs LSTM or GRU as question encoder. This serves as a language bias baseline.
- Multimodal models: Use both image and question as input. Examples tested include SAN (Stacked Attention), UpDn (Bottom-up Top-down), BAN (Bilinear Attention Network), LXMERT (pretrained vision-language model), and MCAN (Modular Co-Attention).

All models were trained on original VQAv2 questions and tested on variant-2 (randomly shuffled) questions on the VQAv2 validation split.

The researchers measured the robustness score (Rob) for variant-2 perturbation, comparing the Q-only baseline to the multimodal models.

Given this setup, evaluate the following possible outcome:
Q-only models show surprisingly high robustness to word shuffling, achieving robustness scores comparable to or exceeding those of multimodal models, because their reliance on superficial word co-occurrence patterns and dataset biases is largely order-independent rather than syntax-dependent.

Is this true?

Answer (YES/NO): NO